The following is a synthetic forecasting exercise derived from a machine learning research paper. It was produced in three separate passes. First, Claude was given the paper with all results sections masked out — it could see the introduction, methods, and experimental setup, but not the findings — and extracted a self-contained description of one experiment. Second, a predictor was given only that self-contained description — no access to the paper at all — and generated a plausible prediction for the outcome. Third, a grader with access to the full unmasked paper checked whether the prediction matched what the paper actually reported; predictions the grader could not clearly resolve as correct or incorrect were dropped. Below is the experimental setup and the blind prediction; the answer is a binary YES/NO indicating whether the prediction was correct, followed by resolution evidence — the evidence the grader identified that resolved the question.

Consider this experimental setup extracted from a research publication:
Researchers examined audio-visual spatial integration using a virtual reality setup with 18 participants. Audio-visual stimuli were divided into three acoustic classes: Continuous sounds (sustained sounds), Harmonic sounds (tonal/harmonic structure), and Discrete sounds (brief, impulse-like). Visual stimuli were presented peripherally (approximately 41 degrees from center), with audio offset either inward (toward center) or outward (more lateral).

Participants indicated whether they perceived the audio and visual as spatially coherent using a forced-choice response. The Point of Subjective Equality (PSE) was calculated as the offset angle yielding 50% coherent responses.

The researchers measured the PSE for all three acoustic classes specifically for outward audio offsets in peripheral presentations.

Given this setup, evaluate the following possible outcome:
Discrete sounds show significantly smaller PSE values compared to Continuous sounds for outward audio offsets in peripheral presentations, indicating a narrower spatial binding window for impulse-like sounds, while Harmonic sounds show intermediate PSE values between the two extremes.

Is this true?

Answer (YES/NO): NO